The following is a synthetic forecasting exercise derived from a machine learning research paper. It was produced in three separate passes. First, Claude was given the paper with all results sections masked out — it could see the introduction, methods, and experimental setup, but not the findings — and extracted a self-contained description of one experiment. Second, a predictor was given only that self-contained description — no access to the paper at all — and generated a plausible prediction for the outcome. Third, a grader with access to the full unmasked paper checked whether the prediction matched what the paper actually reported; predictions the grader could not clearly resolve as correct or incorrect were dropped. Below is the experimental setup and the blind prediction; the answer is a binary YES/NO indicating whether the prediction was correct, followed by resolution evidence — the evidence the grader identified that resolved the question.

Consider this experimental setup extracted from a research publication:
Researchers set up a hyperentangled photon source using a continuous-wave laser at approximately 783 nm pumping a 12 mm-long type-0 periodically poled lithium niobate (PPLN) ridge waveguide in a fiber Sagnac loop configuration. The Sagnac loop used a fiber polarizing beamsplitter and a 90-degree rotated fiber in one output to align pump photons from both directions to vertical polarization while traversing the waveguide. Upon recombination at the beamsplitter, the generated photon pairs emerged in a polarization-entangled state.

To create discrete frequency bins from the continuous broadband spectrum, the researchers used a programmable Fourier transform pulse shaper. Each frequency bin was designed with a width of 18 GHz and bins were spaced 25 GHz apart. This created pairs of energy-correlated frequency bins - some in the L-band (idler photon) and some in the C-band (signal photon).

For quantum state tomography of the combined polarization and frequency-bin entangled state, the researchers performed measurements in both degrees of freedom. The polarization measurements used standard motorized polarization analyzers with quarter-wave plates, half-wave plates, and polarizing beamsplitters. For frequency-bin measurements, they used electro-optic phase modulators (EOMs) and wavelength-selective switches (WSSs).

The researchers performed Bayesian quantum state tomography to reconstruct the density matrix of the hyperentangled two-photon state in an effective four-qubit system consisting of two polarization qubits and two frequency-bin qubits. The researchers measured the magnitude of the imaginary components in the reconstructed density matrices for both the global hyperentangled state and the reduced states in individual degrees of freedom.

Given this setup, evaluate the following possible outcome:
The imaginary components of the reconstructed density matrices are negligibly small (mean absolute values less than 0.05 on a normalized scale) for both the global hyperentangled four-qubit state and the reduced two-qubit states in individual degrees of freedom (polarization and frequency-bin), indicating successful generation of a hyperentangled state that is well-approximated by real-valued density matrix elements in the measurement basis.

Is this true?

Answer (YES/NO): YES